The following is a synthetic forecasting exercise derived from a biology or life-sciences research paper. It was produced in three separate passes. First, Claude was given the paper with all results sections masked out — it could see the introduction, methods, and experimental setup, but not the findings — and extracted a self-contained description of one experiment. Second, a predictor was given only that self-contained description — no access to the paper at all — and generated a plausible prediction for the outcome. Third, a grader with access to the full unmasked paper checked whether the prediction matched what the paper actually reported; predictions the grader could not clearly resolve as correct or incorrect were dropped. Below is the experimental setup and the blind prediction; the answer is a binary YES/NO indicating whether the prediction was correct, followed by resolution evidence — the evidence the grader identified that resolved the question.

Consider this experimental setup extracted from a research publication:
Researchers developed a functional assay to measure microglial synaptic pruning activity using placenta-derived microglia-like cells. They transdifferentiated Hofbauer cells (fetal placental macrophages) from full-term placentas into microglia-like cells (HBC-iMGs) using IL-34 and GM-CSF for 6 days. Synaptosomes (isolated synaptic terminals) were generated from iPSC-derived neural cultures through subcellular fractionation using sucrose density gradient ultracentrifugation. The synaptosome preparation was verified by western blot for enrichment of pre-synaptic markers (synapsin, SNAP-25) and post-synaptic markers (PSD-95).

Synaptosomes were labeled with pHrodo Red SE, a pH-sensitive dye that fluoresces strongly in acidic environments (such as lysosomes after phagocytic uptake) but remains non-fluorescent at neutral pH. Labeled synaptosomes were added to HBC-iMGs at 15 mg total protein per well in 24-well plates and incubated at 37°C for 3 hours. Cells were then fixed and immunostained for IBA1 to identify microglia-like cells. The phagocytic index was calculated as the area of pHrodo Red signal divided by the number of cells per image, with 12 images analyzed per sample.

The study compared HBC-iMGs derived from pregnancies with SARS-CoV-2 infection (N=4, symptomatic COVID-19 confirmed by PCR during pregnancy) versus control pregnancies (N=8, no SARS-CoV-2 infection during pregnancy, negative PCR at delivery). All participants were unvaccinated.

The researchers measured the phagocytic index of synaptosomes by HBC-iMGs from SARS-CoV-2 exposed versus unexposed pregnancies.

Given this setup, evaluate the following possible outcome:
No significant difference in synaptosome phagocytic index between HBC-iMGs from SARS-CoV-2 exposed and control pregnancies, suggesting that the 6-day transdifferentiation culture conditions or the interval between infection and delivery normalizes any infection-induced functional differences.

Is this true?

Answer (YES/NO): NO